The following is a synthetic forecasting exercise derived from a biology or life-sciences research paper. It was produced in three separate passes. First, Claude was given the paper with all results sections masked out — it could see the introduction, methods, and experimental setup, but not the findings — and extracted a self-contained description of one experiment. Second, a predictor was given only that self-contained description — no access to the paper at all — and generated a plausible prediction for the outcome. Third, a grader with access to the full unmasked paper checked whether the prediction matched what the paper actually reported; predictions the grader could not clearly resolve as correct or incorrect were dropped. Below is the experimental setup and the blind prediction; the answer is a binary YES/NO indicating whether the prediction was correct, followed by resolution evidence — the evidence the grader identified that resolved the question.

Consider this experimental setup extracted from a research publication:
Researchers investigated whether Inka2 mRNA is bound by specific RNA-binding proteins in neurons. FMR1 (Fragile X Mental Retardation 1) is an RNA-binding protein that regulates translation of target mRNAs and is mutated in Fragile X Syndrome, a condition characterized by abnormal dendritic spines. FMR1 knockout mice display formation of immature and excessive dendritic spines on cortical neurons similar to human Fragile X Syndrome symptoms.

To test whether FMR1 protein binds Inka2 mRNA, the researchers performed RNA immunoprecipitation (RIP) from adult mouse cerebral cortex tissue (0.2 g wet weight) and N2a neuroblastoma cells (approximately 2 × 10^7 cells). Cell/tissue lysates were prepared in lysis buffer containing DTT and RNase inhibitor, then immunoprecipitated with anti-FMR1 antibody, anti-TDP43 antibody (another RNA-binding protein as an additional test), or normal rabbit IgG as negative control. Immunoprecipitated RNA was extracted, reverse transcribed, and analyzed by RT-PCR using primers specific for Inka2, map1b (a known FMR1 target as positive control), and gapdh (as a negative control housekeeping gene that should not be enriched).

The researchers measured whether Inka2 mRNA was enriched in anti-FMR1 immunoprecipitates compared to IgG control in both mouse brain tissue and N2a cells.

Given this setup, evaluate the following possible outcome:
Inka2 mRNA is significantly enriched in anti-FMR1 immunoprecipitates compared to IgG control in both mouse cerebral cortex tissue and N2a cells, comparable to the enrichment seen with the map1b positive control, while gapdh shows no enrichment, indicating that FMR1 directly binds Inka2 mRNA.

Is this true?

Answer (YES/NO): YES